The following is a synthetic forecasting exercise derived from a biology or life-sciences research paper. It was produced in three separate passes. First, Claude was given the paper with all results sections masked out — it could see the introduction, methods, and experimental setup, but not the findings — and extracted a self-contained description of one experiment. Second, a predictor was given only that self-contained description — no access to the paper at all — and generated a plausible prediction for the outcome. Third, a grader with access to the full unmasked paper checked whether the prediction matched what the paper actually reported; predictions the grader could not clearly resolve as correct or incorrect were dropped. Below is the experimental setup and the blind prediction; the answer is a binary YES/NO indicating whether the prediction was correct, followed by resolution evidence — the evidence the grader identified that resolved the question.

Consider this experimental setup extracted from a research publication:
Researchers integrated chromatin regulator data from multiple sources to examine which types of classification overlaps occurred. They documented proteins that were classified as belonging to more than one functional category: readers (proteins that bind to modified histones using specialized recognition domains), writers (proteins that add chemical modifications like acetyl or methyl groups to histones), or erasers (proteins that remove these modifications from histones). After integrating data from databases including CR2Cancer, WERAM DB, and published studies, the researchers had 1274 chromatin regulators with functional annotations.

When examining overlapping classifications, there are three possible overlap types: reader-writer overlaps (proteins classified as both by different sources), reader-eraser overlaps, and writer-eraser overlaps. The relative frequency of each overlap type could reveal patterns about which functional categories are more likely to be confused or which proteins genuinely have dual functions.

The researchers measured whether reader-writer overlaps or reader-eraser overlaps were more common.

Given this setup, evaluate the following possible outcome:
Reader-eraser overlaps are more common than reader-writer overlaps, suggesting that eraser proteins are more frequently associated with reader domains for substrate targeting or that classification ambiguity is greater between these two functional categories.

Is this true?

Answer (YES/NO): NO